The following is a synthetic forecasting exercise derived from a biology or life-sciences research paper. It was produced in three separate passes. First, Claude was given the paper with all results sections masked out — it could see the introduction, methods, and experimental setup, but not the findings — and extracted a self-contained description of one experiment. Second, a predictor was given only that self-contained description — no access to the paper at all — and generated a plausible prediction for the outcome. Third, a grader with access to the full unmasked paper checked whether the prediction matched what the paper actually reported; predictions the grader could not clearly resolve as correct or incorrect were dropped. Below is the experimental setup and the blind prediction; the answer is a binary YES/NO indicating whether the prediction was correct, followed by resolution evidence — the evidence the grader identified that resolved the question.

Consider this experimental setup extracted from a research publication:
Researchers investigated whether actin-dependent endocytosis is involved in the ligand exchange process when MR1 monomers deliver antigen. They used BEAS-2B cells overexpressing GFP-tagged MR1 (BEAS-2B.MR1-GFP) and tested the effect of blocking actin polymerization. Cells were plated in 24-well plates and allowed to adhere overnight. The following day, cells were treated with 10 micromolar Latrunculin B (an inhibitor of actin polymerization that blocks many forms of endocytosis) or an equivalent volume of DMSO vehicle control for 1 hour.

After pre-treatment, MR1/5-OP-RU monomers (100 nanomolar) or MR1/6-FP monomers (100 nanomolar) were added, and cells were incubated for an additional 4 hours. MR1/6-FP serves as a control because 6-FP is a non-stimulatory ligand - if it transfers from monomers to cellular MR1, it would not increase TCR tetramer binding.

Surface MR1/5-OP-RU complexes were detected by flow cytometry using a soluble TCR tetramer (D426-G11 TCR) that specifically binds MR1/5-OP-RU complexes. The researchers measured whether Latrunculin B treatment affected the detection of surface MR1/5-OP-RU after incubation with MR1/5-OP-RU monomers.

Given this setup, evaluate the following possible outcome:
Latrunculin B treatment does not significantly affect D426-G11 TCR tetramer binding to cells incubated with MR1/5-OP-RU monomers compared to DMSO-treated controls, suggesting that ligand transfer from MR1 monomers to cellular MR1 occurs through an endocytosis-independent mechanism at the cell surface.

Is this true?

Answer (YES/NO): NO